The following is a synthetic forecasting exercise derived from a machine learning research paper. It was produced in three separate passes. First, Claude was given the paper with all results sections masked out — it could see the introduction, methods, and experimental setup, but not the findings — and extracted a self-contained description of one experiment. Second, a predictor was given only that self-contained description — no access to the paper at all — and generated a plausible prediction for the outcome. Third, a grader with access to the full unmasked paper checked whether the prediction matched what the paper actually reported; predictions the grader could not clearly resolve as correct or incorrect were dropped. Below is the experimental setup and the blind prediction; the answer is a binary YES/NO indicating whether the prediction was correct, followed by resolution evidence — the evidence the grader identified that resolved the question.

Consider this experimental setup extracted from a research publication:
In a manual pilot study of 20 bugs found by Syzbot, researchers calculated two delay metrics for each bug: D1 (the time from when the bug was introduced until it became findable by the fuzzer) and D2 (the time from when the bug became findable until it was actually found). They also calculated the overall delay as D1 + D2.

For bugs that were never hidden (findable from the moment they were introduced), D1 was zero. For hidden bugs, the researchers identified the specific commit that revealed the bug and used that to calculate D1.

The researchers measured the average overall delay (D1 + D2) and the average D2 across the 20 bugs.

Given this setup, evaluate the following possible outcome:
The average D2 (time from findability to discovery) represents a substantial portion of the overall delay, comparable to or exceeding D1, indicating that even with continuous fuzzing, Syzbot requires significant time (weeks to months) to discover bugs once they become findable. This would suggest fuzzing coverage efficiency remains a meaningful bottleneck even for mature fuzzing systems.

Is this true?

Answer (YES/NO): NO